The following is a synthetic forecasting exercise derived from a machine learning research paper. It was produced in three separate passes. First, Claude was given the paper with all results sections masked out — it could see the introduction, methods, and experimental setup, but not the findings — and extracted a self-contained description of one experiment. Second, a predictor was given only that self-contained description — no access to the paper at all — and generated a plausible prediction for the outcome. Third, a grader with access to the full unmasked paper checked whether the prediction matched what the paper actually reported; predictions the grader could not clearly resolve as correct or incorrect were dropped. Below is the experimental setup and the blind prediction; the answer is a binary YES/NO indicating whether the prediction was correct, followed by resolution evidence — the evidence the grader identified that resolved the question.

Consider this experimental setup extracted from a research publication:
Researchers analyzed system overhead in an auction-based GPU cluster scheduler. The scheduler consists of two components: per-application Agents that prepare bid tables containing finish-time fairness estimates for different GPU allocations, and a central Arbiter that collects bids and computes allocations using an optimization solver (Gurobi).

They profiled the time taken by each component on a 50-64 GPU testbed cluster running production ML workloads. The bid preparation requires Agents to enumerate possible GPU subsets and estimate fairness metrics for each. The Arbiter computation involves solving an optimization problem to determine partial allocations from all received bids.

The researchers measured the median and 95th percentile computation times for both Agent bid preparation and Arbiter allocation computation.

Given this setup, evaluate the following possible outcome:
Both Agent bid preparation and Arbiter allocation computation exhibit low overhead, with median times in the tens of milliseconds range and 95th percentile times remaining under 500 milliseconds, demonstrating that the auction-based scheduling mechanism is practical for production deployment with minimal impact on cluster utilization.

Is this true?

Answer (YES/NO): NO